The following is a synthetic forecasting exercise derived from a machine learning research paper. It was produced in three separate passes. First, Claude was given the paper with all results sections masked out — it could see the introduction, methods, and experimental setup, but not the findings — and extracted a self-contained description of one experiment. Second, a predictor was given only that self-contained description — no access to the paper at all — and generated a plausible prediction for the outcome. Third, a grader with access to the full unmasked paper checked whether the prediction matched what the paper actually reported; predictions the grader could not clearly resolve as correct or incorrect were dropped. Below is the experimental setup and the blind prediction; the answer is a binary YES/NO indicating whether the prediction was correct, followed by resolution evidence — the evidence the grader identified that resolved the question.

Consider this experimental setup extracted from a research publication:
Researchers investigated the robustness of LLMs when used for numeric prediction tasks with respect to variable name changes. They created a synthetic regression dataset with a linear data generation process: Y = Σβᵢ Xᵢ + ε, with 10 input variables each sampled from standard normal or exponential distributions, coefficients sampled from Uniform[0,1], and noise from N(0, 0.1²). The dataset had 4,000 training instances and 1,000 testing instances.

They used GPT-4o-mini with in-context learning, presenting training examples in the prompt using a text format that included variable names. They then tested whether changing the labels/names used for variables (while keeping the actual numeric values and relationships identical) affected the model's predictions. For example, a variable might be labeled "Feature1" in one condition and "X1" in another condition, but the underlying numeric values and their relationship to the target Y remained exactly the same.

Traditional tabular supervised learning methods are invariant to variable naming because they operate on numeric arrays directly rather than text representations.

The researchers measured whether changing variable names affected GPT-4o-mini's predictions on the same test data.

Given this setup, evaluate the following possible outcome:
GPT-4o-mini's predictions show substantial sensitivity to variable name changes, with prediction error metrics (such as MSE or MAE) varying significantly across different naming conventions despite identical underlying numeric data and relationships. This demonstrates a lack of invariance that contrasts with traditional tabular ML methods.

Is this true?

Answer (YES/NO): YES